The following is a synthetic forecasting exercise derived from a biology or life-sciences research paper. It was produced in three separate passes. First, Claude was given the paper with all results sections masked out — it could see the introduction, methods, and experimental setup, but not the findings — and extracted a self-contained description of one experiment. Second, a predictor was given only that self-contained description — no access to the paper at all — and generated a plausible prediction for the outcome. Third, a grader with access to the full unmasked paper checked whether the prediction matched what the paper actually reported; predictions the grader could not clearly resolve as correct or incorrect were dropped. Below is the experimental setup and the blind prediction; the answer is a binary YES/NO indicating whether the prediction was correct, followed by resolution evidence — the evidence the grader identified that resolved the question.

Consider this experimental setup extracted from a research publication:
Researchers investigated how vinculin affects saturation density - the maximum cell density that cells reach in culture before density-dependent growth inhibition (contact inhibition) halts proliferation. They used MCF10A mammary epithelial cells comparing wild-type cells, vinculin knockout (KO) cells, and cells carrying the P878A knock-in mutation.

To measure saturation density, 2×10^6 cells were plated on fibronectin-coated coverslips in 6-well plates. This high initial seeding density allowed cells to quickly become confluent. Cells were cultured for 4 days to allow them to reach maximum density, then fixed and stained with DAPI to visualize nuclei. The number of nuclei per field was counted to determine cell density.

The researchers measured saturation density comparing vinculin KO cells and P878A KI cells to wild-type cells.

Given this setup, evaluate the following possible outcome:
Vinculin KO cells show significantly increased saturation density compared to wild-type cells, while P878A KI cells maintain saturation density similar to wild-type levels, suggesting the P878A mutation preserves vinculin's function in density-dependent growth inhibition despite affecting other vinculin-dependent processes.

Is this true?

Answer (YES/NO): NO